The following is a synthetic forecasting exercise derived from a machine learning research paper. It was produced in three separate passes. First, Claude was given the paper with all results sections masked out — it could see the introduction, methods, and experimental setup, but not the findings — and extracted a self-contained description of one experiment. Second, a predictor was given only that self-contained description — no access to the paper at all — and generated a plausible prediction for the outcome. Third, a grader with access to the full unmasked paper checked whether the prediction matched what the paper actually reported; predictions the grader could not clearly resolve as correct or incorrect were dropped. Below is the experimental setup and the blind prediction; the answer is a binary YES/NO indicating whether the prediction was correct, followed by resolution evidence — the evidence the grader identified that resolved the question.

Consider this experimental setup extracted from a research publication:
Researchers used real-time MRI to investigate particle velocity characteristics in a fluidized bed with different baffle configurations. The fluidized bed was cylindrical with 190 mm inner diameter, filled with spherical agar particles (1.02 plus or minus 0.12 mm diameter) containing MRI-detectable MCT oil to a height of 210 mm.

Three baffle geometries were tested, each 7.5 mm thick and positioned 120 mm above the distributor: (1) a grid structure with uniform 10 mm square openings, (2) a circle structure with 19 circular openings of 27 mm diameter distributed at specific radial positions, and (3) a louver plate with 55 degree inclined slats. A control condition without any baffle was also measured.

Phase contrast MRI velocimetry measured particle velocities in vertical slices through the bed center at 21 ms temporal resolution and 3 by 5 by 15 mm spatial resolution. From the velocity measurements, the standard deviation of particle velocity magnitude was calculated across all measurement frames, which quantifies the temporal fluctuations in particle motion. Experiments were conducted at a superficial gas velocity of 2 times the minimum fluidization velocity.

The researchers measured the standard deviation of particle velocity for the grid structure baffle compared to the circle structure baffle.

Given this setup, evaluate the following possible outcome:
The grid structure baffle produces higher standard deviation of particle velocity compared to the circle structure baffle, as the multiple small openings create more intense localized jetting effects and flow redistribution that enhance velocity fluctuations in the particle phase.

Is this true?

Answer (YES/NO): NO